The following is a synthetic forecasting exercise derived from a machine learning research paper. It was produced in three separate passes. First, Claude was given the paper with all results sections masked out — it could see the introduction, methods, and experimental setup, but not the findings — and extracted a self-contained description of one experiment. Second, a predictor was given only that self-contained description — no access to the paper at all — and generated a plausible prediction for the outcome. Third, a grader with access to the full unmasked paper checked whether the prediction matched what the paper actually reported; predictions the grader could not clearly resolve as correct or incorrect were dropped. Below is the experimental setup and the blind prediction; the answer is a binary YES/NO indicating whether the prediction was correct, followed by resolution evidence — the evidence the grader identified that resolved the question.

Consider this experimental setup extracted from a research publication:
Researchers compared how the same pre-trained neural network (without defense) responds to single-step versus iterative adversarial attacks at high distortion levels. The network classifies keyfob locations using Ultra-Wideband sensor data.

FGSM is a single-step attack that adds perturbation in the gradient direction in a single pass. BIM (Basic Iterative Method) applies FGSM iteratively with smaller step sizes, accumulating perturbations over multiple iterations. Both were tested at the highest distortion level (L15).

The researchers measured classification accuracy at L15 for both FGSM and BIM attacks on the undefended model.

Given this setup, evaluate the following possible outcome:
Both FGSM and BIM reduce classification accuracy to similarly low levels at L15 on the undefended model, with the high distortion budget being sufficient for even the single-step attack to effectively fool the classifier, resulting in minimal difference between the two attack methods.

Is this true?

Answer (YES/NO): NO